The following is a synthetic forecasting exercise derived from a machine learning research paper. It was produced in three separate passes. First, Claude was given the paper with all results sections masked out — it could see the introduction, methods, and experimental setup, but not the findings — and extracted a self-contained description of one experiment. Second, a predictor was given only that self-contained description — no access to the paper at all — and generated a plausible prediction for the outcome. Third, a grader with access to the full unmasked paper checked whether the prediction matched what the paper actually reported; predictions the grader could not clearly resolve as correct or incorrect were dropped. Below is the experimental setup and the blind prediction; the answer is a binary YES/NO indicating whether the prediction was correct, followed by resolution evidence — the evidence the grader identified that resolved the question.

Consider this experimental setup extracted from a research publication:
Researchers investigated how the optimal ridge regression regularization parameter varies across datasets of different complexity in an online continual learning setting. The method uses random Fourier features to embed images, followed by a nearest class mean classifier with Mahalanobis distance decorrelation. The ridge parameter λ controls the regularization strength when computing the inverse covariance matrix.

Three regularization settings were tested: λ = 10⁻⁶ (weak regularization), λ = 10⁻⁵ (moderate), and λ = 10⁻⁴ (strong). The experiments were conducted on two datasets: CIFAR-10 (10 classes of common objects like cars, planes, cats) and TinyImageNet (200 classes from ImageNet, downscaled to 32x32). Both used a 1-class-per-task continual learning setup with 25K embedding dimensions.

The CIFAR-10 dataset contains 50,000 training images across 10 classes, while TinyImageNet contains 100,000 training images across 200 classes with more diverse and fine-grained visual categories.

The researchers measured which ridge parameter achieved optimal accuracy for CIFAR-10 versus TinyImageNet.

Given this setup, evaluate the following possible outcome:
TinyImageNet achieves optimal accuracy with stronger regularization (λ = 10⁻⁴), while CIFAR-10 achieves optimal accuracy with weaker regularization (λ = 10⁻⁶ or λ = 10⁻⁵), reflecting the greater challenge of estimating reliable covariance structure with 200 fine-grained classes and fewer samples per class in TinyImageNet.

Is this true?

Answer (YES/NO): YES